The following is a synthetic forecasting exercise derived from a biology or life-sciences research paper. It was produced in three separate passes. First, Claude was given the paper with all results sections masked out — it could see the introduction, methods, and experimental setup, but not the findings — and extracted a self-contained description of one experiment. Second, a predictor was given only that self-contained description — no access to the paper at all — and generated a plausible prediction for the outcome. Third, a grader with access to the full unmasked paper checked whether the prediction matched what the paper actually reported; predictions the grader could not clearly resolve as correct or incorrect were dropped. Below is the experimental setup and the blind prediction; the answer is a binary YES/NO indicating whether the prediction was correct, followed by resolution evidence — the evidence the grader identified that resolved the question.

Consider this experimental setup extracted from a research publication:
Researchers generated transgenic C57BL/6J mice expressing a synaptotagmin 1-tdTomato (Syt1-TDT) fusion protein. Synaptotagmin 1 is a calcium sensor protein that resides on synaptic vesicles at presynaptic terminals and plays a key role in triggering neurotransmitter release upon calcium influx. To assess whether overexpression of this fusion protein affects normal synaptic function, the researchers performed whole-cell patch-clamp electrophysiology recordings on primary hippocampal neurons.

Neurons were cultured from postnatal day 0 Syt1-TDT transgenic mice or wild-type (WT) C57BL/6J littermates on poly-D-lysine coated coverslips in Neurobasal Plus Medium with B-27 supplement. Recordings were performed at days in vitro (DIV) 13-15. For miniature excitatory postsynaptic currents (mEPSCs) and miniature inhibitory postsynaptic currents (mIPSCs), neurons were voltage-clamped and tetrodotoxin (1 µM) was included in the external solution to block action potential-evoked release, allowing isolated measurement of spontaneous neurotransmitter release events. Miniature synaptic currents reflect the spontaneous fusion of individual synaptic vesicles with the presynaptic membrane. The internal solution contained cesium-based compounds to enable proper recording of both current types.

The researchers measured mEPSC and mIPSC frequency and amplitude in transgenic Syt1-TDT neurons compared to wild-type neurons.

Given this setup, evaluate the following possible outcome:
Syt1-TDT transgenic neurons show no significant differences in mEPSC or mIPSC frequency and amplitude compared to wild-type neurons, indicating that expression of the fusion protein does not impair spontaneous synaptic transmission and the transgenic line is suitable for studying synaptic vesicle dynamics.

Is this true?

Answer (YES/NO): YES